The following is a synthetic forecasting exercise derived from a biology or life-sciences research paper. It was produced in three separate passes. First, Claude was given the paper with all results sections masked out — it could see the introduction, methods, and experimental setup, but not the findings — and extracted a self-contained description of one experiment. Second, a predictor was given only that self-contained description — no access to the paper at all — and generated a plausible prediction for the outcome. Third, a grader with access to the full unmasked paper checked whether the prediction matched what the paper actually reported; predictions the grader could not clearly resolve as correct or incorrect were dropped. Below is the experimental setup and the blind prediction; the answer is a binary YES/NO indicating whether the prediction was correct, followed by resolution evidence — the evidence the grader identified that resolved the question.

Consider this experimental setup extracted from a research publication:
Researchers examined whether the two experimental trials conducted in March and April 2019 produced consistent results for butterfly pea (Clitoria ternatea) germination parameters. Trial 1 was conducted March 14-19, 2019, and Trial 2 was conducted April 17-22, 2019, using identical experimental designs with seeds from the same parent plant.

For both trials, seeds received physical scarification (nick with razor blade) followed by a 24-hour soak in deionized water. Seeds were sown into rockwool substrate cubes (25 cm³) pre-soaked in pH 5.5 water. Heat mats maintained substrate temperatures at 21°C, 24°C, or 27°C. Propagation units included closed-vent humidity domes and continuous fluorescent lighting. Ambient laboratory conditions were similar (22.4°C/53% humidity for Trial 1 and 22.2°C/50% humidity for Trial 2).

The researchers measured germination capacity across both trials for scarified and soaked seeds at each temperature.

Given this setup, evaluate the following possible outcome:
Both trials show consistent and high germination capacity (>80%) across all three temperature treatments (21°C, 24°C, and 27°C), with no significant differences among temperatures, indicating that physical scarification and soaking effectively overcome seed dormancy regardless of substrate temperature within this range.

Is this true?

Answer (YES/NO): NO